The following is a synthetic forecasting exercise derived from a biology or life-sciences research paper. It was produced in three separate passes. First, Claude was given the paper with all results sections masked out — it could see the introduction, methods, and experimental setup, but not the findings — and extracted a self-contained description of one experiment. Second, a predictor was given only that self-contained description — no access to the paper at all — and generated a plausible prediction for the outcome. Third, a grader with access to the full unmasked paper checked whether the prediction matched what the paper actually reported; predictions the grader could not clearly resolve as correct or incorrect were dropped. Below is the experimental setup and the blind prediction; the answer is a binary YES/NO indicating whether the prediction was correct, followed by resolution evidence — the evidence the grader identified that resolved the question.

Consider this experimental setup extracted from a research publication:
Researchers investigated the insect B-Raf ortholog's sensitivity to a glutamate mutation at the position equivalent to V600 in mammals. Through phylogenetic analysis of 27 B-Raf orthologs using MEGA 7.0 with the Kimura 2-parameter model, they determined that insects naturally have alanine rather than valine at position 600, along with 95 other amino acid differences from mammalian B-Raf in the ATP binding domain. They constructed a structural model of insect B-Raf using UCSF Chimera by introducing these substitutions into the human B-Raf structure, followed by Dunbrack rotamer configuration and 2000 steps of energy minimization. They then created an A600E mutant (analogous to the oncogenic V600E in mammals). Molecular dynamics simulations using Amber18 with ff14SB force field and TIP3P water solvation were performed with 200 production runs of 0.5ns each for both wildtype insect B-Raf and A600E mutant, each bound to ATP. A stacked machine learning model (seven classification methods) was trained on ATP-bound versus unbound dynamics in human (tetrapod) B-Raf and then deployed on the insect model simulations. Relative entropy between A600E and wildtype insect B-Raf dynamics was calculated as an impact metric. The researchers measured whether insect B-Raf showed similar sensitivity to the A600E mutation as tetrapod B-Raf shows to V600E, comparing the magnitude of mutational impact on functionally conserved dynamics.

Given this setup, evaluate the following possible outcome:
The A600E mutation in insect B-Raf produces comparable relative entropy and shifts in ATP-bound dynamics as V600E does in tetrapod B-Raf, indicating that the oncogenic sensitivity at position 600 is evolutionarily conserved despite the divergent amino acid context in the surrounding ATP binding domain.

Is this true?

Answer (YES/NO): NO